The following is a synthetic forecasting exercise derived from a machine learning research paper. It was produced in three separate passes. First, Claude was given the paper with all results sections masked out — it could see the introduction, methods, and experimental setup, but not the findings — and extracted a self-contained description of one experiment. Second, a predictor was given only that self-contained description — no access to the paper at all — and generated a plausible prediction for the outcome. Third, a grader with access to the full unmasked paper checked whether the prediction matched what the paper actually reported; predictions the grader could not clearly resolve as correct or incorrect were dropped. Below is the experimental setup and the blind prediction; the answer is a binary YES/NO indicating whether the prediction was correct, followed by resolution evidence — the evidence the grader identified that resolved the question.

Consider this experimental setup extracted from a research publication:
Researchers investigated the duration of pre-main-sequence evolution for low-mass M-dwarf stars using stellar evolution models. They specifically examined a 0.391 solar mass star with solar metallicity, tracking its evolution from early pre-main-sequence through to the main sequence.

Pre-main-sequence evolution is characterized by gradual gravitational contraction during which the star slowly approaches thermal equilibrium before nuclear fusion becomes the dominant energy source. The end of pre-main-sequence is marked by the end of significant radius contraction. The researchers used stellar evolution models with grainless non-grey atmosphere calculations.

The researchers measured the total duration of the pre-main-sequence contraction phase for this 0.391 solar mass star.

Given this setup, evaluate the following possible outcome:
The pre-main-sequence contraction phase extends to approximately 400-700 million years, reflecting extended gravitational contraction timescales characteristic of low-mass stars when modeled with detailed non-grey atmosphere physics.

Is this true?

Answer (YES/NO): NO